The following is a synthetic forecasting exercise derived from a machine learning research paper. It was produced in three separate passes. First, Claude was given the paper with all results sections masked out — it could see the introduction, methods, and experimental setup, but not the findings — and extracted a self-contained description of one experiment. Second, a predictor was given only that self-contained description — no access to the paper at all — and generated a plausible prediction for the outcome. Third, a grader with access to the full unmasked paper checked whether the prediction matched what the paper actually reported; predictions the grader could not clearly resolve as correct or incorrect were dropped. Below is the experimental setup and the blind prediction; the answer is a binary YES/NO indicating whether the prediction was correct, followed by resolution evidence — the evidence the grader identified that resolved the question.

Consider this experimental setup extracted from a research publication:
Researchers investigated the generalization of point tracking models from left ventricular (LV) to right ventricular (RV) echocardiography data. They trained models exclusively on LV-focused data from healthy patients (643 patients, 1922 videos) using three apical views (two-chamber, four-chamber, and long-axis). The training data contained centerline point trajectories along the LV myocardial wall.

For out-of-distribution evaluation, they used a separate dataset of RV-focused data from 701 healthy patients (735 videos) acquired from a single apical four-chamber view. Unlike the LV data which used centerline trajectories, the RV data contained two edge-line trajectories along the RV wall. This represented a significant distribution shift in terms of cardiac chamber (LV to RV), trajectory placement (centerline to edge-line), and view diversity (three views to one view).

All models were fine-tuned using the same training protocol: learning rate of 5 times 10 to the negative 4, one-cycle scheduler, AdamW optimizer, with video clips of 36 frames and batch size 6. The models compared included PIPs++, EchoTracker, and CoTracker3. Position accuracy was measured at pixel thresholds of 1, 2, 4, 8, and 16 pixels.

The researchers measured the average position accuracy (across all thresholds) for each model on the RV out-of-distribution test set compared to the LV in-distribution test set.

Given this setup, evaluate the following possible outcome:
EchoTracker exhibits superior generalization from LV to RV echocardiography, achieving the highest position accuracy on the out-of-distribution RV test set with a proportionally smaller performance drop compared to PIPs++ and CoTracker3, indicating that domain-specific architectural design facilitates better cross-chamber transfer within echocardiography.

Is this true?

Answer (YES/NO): NO